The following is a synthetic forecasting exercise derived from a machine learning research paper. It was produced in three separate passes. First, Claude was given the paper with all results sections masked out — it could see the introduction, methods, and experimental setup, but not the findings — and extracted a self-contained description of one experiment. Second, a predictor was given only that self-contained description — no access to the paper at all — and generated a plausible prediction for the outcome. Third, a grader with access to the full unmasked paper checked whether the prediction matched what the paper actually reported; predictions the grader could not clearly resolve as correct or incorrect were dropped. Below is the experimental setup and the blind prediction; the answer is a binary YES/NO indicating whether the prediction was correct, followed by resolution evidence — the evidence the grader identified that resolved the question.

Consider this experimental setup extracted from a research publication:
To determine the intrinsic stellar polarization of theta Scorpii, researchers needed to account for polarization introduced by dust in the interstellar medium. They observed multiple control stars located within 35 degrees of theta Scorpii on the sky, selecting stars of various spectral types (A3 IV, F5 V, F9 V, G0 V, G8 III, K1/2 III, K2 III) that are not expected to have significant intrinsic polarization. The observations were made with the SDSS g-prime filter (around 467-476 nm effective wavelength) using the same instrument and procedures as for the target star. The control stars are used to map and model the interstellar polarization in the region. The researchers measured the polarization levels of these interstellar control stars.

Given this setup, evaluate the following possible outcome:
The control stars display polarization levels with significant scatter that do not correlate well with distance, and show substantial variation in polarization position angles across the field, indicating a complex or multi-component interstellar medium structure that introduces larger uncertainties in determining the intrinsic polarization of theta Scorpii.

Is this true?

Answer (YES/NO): NO